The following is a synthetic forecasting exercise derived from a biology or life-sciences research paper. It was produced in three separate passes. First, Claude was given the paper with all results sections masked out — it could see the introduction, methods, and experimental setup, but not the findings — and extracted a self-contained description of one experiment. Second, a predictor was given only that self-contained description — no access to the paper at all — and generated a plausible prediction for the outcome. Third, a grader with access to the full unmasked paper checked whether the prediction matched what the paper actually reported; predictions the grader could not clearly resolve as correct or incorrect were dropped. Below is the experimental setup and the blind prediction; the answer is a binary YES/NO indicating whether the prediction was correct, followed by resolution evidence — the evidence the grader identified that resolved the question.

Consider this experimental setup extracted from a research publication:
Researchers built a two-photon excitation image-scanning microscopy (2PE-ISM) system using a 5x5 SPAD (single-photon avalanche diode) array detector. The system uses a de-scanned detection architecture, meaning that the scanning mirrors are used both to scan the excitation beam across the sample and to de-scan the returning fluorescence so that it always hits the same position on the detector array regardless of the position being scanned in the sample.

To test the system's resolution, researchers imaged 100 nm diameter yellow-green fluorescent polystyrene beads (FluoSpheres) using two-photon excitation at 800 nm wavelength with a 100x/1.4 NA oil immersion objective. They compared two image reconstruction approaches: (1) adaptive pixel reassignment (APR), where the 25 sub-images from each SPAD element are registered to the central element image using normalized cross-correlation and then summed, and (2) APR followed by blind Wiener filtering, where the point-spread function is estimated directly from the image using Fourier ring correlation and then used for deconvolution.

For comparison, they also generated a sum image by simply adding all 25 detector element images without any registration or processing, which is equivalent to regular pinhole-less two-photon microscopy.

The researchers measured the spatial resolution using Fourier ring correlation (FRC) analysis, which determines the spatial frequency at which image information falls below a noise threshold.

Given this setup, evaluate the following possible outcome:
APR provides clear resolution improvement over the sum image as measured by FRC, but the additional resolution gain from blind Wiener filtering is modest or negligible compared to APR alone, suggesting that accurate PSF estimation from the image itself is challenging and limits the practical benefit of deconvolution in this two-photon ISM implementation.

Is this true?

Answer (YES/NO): NO